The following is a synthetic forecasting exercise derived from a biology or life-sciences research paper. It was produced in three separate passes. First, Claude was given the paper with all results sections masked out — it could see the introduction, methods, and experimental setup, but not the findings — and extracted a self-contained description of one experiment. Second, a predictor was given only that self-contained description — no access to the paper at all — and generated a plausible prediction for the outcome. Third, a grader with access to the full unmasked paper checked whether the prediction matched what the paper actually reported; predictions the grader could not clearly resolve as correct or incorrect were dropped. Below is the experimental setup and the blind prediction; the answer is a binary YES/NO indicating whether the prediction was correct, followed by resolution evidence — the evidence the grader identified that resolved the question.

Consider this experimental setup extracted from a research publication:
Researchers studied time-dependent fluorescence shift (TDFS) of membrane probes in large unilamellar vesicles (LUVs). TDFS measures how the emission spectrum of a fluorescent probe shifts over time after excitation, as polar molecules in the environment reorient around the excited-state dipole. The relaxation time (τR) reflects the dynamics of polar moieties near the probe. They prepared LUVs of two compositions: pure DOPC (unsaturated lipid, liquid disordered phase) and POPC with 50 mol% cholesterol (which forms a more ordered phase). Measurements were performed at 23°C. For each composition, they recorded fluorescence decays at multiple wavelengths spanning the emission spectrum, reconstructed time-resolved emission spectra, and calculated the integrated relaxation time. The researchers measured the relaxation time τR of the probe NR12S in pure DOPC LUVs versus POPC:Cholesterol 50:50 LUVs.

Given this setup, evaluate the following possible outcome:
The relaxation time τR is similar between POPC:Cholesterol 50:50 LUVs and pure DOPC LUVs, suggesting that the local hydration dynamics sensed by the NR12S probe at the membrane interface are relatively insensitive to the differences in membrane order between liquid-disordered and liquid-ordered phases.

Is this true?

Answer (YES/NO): NO